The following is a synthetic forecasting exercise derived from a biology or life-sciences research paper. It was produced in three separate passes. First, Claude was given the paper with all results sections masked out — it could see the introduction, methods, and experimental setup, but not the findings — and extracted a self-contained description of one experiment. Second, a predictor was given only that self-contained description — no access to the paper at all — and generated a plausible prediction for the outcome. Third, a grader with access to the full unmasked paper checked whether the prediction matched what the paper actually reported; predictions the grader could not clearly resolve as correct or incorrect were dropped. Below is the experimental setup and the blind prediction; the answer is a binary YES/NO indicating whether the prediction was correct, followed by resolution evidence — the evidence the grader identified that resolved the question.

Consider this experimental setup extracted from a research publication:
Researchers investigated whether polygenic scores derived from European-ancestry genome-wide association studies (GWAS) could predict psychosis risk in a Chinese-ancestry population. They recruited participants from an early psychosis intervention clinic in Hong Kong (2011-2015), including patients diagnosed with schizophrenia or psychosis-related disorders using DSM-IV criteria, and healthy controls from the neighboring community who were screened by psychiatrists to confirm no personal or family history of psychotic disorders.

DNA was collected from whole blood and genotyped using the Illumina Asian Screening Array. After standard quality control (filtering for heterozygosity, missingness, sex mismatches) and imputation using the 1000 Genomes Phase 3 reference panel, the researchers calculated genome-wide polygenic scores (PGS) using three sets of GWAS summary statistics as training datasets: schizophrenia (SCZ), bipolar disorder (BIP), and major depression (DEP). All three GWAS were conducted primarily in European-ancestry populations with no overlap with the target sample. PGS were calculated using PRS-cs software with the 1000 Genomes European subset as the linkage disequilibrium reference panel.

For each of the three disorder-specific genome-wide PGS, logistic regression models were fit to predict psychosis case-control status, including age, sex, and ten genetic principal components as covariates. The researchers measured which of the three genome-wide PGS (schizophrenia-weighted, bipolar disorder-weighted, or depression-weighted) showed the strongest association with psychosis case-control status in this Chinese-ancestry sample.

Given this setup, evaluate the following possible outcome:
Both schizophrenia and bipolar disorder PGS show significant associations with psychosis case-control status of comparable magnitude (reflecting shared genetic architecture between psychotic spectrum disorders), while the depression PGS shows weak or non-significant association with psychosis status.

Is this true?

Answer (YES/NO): NO